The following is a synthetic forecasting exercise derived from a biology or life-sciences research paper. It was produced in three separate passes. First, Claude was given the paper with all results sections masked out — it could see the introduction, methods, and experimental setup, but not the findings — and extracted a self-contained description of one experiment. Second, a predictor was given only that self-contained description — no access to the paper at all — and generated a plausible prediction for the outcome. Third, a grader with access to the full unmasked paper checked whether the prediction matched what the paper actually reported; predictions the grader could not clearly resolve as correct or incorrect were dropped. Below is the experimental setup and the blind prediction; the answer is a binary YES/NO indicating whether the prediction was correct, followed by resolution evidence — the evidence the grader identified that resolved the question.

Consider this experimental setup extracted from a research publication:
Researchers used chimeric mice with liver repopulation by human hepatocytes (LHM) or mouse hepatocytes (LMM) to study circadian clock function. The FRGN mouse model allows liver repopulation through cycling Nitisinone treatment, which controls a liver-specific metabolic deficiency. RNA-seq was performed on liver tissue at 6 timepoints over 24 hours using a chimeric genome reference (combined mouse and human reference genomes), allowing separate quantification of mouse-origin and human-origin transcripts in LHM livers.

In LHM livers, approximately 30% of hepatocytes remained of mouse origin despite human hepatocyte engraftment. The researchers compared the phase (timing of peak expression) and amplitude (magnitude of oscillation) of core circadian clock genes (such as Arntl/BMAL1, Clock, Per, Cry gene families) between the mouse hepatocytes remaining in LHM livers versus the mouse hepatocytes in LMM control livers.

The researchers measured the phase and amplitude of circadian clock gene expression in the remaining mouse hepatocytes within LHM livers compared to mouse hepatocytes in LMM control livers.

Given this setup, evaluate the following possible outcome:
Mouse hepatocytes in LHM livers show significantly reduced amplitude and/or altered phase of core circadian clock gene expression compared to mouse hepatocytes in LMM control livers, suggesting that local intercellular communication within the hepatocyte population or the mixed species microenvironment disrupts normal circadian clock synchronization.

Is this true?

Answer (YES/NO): YES